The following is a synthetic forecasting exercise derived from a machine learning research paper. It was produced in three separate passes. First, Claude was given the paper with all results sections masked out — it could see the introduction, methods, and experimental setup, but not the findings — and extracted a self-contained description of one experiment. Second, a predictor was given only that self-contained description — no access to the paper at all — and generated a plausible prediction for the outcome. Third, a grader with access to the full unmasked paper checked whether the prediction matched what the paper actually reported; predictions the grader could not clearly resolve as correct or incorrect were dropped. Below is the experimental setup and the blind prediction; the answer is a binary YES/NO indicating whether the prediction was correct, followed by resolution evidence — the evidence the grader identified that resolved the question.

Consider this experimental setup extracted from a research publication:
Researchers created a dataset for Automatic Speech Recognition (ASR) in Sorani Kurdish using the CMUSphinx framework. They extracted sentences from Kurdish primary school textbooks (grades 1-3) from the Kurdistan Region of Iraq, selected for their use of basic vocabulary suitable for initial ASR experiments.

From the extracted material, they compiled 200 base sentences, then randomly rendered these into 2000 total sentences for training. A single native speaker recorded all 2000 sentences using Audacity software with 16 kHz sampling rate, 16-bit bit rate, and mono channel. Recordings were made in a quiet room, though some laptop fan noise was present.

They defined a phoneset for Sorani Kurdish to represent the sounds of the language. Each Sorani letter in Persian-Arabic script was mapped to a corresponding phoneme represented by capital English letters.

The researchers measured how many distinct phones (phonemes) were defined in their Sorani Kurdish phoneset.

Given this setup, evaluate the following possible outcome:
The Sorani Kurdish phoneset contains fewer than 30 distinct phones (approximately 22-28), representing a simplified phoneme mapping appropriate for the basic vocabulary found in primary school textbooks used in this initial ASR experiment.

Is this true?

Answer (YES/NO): NO